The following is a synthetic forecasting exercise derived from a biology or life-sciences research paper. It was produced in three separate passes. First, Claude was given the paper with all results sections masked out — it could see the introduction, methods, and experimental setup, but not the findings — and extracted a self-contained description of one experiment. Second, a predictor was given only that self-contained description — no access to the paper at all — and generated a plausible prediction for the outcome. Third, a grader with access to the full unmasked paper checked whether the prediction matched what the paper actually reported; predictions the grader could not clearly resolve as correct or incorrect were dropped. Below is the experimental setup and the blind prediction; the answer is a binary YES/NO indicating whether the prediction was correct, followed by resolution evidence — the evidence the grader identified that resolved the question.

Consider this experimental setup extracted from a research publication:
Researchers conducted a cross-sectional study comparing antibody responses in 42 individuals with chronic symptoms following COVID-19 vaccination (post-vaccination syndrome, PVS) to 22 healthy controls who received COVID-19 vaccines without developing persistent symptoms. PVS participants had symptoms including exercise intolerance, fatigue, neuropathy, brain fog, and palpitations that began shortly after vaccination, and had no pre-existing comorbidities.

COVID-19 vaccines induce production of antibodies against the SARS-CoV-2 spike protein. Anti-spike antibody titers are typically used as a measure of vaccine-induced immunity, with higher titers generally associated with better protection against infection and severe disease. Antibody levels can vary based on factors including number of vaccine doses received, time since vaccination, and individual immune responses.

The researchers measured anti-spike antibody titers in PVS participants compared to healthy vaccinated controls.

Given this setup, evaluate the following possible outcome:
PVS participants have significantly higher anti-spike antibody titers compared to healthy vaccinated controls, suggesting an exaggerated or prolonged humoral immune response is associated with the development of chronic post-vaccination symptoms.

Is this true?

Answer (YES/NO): NO